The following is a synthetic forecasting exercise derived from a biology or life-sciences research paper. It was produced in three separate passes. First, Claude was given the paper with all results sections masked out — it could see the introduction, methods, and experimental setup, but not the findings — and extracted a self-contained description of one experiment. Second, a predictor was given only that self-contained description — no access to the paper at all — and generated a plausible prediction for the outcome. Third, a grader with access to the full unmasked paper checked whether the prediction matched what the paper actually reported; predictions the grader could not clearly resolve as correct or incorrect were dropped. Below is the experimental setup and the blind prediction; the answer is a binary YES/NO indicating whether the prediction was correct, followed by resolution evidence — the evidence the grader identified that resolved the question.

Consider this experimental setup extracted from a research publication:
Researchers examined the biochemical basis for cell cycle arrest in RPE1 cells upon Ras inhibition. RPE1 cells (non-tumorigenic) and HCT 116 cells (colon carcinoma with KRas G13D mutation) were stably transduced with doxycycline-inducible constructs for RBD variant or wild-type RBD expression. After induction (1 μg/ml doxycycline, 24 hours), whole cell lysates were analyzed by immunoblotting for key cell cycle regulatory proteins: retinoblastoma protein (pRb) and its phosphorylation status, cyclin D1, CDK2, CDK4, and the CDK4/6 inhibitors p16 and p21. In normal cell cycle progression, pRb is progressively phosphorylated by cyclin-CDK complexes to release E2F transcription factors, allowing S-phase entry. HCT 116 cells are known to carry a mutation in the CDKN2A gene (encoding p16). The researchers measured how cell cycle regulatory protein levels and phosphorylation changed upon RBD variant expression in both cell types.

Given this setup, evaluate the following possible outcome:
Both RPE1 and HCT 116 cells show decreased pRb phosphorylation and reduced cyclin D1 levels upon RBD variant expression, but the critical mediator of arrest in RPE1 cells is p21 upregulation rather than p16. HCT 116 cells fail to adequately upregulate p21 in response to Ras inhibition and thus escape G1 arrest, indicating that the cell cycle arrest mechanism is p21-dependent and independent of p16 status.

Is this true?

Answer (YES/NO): NO